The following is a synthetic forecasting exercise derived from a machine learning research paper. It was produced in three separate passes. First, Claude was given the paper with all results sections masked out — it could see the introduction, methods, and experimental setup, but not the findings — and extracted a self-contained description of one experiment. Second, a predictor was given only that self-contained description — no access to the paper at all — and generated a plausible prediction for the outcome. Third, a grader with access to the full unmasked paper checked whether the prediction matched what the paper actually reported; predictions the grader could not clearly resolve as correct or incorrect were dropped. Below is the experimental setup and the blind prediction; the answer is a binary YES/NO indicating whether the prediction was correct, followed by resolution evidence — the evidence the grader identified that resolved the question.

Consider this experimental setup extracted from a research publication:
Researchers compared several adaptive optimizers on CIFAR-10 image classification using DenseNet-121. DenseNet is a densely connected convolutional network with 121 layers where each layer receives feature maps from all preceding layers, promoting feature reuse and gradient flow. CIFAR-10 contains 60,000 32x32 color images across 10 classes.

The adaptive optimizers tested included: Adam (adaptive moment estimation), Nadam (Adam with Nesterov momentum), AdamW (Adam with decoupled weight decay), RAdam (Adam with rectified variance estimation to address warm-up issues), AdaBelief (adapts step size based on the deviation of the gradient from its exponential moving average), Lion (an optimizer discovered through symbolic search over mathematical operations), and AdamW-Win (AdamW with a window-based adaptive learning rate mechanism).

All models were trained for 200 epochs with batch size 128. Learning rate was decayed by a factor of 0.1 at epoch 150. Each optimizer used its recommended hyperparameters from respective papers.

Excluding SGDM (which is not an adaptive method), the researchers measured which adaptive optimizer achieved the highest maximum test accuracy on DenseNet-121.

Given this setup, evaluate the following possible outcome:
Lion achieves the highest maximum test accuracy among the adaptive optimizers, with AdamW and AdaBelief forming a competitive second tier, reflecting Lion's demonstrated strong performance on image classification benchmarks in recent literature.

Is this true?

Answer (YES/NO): NO